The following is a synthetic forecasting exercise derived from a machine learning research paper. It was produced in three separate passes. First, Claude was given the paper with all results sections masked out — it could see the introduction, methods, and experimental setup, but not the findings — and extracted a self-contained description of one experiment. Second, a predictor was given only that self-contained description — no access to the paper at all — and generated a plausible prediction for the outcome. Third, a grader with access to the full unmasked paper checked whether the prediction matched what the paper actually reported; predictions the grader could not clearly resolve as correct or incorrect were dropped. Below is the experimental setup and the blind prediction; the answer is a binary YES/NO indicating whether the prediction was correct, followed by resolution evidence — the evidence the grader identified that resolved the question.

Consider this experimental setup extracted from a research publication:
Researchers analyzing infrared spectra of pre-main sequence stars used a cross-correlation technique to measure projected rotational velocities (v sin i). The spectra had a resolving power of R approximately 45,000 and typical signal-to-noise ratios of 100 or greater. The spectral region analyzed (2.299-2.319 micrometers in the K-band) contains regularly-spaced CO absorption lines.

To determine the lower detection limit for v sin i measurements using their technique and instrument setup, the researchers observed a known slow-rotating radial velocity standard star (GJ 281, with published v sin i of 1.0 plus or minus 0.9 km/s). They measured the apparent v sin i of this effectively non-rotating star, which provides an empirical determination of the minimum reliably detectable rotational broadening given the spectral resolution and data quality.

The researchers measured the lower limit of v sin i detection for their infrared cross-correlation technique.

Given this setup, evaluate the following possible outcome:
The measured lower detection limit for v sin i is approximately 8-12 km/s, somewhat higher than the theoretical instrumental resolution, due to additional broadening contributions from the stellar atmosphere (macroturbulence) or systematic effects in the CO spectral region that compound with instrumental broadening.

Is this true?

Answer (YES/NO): NO